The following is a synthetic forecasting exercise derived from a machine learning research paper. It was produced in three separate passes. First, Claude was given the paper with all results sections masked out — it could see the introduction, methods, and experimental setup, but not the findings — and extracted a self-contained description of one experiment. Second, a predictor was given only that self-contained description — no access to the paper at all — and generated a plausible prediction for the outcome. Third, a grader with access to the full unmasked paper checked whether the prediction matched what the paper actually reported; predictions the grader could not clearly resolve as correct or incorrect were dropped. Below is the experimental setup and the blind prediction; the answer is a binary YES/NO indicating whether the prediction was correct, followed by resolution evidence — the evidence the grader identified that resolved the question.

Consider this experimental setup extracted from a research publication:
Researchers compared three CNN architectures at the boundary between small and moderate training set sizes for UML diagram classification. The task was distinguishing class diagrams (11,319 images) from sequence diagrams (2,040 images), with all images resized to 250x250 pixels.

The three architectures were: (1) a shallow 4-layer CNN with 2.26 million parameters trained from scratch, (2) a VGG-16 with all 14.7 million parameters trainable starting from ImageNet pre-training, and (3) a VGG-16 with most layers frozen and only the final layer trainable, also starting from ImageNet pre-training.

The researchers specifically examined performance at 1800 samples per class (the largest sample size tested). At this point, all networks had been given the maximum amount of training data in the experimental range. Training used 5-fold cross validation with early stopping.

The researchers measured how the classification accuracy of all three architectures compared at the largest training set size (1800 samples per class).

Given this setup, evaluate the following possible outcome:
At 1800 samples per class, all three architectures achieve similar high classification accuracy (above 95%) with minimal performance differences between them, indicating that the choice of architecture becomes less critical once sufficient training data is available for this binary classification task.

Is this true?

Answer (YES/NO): NO